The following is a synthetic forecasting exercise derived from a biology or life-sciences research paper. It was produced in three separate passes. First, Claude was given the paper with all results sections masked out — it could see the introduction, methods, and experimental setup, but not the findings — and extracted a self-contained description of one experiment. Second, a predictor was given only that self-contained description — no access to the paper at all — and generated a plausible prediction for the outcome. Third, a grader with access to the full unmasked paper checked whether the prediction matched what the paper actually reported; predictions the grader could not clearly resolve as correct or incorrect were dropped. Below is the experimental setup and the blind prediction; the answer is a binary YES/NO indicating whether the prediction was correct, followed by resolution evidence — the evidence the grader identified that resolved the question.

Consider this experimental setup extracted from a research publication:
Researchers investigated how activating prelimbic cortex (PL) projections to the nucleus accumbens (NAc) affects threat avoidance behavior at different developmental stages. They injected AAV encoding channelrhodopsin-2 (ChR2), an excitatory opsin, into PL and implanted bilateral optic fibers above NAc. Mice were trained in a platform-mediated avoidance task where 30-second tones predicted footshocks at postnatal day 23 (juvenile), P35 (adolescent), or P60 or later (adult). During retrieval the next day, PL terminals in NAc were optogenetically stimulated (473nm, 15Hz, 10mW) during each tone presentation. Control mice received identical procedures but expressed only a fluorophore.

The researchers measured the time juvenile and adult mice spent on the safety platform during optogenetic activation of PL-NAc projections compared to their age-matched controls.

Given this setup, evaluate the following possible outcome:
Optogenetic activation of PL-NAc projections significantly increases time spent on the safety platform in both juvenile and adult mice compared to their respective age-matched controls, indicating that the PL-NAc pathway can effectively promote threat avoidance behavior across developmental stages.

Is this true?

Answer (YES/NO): NO